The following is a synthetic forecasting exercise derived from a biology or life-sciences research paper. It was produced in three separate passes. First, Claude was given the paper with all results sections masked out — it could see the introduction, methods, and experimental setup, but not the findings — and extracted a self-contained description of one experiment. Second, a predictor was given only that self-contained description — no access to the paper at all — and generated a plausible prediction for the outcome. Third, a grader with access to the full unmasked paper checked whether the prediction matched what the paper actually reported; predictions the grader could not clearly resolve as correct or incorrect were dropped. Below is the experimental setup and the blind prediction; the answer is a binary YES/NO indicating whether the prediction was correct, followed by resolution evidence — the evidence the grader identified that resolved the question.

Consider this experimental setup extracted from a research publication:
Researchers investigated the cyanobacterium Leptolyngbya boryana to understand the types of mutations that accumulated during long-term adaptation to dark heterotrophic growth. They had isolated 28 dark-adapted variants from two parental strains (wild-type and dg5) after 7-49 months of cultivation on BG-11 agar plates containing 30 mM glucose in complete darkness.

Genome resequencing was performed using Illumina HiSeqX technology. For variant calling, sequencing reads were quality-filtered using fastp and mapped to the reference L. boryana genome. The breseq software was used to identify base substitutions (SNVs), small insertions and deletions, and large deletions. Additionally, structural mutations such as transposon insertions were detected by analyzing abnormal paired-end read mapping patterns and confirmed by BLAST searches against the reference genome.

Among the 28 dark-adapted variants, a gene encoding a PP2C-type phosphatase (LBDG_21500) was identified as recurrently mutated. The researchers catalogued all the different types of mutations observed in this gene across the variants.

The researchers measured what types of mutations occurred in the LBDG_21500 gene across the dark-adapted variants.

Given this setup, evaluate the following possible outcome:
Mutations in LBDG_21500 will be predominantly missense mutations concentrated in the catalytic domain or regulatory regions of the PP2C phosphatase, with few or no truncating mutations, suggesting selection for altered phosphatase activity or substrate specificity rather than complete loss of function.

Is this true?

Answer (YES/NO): NO